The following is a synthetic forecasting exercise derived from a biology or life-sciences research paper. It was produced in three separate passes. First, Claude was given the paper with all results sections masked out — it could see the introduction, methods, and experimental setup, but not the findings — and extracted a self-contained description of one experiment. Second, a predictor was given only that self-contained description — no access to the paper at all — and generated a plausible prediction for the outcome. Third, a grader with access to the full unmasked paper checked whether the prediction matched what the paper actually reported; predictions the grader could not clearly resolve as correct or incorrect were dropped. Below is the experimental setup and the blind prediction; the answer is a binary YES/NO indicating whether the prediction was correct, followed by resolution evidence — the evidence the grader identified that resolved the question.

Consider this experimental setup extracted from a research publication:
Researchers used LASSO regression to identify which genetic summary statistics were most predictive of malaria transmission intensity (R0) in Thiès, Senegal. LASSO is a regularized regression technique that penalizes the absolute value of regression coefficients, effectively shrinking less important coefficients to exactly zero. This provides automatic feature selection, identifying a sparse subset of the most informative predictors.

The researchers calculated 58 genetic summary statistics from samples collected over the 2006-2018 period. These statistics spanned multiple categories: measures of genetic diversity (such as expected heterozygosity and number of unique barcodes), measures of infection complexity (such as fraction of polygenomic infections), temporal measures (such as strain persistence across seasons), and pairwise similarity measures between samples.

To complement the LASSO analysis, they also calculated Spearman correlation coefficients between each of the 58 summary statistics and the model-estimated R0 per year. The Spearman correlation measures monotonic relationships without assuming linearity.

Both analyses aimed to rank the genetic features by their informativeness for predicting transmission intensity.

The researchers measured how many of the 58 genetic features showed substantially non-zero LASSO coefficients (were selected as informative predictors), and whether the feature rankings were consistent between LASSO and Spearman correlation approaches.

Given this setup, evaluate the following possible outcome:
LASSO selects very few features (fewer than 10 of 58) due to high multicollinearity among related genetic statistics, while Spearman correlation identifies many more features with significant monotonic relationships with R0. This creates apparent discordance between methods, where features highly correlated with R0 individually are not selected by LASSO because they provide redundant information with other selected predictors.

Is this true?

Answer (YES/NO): NO